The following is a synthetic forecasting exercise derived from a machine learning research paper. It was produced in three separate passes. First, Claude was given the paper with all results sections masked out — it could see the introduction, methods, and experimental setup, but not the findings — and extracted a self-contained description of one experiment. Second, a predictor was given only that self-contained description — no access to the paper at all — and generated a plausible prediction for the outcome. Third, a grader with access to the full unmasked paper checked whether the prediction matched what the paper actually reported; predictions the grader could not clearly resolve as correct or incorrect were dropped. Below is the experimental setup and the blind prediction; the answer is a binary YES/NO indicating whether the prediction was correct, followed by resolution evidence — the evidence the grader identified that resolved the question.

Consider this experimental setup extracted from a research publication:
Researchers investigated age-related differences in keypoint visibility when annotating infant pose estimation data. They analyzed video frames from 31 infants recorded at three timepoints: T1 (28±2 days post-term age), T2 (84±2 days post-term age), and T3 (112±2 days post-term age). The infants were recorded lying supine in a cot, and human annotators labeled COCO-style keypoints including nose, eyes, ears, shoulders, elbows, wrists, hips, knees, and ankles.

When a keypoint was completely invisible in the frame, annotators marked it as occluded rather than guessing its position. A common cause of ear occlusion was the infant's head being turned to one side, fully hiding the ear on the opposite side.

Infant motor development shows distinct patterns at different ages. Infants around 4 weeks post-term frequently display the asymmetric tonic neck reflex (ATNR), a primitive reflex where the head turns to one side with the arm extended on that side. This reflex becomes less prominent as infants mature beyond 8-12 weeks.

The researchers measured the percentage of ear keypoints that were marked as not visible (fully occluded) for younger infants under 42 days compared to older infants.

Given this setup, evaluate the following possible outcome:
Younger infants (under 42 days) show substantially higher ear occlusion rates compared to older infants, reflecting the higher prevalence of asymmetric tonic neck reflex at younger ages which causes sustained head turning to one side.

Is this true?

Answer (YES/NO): YES